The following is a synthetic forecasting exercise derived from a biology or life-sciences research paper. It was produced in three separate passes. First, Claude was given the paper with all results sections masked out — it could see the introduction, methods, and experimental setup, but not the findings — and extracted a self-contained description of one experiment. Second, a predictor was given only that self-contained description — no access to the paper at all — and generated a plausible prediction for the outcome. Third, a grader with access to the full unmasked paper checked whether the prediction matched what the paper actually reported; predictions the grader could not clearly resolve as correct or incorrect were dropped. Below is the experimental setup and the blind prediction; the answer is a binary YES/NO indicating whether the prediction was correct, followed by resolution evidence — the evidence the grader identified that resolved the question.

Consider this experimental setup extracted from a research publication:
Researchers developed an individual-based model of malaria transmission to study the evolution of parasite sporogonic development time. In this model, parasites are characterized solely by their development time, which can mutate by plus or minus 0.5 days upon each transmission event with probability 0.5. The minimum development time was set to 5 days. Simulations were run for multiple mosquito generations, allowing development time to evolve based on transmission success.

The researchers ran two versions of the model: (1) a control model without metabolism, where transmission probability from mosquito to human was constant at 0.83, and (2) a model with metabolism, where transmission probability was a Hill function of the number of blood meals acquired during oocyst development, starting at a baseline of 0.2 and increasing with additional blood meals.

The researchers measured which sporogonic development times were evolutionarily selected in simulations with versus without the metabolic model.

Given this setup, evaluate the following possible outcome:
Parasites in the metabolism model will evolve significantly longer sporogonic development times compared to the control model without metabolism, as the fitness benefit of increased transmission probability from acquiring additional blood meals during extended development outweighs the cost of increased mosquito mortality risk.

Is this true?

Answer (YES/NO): YES